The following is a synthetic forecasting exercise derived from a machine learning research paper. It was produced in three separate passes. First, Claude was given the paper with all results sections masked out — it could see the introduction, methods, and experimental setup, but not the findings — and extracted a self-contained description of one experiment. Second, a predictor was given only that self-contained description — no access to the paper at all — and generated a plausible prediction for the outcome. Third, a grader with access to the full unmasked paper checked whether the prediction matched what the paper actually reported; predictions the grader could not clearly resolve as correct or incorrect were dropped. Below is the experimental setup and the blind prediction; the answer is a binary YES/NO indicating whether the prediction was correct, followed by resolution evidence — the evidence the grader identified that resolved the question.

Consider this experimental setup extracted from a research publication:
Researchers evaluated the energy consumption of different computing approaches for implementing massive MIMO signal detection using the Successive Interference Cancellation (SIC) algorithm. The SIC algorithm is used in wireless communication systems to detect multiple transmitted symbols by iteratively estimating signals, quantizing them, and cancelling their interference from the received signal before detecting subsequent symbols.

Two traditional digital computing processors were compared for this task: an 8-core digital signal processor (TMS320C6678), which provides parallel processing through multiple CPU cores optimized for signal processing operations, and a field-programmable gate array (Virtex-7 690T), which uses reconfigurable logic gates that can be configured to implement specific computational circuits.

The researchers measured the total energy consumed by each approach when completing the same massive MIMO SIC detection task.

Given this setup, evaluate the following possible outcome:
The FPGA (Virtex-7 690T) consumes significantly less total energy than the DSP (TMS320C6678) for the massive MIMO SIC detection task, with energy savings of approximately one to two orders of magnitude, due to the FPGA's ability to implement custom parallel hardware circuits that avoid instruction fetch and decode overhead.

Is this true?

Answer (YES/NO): NO